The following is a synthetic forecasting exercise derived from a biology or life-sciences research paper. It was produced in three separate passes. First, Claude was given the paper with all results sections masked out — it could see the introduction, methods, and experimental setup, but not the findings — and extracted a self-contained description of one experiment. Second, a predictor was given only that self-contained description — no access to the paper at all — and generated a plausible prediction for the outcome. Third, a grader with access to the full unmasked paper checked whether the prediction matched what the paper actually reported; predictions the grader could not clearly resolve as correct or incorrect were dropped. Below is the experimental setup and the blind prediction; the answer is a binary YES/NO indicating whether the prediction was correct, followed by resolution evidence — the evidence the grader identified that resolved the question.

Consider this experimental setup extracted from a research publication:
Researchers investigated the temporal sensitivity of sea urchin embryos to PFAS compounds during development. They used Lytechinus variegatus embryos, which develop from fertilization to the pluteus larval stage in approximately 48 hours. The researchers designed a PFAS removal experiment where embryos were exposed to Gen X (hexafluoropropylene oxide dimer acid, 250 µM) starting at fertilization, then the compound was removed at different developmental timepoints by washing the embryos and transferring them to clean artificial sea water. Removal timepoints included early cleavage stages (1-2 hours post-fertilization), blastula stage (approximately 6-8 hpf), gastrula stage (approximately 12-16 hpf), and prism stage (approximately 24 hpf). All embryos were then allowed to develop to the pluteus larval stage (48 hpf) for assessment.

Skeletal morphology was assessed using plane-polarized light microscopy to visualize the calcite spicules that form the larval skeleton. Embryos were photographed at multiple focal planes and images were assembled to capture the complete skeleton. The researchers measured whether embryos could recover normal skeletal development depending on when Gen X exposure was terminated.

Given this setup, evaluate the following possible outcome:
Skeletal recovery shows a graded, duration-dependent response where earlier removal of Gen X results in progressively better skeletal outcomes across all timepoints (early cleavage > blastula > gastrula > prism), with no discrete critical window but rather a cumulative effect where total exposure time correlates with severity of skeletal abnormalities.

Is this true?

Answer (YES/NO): NO